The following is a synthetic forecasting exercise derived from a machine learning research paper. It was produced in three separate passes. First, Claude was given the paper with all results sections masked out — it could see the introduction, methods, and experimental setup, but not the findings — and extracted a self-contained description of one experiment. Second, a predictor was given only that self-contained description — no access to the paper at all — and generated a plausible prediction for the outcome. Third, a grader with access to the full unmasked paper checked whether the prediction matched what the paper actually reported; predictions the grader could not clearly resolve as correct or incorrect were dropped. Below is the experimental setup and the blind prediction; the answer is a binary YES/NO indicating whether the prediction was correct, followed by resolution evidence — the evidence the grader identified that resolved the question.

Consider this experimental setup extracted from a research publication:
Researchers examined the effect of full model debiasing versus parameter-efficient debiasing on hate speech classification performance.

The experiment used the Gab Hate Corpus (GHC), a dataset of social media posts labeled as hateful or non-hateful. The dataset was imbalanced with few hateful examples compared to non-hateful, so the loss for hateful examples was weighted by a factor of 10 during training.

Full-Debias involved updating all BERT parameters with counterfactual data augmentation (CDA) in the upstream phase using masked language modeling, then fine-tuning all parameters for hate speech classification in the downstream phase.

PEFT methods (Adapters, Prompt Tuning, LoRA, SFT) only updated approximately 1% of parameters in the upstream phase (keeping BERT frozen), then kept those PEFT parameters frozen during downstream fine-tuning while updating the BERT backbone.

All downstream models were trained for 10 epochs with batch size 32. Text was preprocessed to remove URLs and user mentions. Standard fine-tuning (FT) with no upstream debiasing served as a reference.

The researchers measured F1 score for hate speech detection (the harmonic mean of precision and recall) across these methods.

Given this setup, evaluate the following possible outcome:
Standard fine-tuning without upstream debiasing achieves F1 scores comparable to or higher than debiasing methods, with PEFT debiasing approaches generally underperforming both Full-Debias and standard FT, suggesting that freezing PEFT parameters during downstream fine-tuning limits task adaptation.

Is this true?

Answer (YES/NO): NO